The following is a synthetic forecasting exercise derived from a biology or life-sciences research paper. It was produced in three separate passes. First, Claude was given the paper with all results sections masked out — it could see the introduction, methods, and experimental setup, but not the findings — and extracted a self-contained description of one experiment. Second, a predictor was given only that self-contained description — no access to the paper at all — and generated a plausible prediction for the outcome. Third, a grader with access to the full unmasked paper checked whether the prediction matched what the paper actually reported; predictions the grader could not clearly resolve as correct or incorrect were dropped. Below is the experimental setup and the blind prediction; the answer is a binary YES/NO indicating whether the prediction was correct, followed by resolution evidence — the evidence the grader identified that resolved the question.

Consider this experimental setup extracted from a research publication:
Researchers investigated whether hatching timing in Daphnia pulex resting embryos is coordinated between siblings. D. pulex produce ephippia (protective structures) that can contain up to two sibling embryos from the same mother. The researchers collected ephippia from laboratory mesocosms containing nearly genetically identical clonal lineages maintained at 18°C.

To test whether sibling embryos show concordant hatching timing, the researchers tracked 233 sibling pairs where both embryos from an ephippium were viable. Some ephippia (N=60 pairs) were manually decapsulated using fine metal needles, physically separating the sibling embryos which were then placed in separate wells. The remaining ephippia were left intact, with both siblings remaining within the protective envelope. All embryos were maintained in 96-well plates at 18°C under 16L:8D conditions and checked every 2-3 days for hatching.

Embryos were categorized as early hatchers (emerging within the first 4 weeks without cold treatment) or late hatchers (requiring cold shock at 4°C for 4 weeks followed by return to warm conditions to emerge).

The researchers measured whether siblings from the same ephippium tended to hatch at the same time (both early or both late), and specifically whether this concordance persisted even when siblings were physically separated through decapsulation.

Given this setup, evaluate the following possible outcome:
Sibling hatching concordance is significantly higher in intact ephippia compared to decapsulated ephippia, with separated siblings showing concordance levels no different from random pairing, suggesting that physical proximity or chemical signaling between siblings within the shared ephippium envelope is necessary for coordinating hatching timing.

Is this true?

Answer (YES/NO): NO